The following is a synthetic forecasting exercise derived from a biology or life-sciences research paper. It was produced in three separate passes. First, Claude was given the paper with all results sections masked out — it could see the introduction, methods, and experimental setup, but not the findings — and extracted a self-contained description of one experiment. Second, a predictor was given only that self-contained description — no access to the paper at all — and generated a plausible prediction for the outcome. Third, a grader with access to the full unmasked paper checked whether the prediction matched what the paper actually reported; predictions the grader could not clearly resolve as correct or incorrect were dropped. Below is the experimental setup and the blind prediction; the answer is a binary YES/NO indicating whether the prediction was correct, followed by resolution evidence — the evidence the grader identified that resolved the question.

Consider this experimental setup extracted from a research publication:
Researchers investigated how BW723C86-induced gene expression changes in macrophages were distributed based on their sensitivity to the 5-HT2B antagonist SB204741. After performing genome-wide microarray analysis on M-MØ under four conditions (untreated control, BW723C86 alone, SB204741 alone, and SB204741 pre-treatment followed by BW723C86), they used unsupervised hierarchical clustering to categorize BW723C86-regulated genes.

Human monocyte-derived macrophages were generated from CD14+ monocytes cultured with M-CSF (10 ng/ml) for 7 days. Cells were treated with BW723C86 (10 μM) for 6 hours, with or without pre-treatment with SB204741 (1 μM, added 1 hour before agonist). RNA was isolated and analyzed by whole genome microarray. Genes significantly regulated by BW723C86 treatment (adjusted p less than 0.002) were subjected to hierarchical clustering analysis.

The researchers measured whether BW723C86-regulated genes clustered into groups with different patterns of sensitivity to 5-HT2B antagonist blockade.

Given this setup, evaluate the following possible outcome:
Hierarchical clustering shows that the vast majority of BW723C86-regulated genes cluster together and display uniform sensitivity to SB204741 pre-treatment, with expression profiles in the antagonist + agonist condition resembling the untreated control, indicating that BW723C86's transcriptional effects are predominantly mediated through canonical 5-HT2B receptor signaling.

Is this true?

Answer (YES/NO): NO